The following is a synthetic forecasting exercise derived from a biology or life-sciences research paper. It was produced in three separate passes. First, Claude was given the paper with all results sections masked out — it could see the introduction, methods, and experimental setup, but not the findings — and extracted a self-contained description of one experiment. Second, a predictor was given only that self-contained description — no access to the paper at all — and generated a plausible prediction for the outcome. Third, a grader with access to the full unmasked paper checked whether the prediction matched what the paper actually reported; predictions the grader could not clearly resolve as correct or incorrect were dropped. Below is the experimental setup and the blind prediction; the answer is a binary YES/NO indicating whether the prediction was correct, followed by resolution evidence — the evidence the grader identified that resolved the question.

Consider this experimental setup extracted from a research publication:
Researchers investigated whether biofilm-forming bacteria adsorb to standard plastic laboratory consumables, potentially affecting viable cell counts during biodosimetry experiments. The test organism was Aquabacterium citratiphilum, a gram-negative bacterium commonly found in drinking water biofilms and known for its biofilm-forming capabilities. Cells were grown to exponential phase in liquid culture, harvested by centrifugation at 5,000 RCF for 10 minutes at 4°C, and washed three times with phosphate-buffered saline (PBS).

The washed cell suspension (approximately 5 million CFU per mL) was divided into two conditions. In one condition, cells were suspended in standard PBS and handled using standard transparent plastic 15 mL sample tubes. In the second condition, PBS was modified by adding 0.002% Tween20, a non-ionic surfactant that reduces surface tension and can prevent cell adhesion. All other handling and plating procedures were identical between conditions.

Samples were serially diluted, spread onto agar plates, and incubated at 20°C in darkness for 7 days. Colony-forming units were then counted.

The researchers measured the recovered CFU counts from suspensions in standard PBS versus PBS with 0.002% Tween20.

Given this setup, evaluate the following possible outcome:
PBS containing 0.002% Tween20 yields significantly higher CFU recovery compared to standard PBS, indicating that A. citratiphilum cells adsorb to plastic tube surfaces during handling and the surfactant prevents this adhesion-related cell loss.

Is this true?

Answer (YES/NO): NO